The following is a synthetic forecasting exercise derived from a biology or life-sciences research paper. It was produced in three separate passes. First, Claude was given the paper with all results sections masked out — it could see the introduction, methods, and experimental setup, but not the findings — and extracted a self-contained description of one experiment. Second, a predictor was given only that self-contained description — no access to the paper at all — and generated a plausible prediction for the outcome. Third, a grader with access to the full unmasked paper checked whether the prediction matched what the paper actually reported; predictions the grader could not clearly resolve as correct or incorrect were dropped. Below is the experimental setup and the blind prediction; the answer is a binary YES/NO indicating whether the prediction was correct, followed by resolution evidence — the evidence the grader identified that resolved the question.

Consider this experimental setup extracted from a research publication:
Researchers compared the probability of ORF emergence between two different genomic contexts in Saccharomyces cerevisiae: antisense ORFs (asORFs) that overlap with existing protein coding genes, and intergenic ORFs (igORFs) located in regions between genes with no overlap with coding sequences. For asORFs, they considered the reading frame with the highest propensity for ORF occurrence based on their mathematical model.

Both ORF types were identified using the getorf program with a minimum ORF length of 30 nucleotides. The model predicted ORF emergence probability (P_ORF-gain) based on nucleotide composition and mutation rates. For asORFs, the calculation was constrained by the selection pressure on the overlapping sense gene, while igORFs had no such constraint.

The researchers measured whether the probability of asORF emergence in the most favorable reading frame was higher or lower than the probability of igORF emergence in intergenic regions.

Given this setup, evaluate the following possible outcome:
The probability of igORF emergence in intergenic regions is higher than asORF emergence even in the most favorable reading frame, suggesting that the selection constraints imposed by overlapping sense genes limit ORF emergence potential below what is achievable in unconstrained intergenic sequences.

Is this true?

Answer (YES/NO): NO